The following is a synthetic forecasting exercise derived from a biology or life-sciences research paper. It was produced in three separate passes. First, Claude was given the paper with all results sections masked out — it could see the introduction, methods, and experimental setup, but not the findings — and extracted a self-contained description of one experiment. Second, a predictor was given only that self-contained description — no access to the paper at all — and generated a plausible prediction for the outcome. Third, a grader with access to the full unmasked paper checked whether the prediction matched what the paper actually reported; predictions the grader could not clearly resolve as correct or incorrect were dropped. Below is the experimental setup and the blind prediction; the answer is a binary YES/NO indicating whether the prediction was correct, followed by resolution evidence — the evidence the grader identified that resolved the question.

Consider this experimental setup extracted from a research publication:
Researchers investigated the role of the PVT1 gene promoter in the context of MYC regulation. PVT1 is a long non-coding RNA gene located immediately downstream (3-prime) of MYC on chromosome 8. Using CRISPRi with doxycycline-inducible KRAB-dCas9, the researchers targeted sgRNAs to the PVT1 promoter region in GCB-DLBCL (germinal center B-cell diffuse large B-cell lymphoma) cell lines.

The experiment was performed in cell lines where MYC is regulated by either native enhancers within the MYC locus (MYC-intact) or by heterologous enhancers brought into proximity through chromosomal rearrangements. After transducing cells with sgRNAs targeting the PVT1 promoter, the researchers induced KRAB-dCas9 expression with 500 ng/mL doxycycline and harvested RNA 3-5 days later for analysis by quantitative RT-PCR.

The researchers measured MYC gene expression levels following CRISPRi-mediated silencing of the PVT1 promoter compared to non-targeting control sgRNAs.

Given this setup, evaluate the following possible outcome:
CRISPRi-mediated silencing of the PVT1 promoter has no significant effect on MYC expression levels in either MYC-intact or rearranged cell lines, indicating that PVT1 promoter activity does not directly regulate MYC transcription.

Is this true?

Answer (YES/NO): NO